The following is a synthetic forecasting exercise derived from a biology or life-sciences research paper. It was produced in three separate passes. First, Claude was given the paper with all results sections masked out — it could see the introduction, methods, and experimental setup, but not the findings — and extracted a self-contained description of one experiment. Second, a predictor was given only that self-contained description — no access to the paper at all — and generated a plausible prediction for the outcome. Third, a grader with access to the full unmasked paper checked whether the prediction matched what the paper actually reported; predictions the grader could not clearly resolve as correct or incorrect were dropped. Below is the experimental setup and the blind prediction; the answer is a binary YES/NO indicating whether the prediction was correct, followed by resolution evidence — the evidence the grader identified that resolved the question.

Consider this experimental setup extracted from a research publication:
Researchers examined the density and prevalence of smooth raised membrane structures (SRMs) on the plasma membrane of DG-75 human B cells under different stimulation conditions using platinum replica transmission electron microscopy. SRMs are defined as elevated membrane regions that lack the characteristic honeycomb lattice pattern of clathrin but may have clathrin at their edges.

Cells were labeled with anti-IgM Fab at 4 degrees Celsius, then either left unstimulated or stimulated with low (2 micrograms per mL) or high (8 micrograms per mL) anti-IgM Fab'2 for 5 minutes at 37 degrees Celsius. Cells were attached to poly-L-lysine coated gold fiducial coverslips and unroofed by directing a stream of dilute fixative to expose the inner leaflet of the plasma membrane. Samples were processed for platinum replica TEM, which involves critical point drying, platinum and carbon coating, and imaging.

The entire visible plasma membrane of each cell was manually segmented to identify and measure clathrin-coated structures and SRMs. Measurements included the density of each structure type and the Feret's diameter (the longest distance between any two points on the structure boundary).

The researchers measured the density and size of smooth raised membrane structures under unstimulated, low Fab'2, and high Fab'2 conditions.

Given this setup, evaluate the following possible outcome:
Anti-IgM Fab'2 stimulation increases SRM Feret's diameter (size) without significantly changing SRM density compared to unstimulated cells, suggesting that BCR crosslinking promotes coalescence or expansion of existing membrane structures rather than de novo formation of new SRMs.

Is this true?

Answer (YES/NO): NO